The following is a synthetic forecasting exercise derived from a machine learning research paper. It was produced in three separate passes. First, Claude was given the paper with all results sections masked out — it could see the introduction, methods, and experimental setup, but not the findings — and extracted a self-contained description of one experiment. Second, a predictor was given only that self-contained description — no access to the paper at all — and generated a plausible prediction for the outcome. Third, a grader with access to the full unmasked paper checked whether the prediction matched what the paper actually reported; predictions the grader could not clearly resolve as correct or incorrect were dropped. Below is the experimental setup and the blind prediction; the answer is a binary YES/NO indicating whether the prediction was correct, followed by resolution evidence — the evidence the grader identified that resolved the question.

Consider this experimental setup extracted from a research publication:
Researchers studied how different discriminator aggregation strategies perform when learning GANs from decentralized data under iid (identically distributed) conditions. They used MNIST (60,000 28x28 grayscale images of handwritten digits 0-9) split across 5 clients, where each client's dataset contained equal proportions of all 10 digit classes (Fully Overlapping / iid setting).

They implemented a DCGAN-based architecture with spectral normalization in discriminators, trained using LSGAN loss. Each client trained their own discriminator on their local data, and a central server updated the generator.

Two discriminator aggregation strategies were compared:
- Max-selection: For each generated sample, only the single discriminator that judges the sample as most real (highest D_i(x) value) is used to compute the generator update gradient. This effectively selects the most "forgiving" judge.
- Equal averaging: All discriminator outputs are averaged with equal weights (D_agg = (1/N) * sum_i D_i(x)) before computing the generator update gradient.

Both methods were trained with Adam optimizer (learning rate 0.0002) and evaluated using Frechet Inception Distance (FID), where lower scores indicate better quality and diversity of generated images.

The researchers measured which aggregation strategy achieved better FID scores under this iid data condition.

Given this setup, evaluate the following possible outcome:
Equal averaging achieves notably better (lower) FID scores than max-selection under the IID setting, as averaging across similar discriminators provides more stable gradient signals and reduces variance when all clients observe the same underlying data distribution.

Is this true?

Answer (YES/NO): NO